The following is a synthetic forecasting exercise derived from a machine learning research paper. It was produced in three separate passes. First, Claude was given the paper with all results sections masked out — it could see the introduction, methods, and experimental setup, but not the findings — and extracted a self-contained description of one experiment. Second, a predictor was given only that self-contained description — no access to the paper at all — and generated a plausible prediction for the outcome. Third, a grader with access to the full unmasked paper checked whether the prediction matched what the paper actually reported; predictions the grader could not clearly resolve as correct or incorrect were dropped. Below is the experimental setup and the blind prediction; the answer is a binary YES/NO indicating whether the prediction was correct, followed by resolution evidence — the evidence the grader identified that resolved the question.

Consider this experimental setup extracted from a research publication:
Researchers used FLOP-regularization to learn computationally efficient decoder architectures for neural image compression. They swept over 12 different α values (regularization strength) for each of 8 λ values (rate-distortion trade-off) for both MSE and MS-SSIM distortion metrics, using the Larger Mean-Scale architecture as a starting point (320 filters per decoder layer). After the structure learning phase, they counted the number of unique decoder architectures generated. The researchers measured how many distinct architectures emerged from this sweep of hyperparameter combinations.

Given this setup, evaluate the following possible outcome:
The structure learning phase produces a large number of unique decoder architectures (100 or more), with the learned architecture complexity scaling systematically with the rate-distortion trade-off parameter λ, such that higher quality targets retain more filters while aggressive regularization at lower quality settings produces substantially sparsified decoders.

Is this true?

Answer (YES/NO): NO